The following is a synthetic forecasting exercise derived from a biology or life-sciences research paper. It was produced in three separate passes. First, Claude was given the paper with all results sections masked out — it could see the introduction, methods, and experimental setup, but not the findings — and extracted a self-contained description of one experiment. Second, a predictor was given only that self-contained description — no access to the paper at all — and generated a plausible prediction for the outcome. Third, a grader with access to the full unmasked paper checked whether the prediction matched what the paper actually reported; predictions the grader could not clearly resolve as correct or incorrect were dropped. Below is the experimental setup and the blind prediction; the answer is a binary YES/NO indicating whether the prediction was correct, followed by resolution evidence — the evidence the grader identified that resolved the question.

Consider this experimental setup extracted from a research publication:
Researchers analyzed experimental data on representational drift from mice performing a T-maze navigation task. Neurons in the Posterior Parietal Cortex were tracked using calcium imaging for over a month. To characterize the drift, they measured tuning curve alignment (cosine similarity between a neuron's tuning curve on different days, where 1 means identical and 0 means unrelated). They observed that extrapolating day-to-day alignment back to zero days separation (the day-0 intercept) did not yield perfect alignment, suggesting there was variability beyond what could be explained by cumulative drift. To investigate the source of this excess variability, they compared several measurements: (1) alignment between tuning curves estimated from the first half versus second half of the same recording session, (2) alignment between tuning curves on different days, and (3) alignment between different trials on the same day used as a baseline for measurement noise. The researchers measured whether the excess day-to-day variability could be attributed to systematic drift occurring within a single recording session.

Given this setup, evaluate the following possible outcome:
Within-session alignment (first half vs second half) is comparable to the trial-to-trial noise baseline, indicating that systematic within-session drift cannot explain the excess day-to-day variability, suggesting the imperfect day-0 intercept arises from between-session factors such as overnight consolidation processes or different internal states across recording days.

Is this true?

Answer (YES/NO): YES